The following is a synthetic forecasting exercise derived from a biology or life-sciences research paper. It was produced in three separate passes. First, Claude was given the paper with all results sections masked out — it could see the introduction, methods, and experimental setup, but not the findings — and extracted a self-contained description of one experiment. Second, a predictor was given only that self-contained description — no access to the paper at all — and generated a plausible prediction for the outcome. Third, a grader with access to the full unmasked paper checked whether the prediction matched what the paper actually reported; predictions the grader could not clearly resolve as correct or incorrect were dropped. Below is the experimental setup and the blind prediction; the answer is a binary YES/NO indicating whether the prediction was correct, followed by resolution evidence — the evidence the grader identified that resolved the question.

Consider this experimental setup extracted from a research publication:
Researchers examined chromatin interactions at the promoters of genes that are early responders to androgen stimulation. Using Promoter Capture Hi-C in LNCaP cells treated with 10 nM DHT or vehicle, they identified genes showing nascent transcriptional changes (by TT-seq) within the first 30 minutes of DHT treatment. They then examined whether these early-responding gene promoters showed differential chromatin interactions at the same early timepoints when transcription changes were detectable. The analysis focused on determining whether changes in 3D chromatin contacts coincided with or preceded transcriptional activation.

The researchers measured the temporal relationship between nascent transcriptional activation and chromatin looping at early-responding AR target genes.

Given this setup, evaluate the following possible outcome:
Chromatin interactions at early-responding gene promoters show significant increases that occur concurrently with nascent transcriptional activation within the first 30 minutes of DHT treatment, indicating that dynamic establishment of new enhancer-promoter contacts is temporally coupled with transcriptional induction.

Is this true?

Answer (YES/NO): NO